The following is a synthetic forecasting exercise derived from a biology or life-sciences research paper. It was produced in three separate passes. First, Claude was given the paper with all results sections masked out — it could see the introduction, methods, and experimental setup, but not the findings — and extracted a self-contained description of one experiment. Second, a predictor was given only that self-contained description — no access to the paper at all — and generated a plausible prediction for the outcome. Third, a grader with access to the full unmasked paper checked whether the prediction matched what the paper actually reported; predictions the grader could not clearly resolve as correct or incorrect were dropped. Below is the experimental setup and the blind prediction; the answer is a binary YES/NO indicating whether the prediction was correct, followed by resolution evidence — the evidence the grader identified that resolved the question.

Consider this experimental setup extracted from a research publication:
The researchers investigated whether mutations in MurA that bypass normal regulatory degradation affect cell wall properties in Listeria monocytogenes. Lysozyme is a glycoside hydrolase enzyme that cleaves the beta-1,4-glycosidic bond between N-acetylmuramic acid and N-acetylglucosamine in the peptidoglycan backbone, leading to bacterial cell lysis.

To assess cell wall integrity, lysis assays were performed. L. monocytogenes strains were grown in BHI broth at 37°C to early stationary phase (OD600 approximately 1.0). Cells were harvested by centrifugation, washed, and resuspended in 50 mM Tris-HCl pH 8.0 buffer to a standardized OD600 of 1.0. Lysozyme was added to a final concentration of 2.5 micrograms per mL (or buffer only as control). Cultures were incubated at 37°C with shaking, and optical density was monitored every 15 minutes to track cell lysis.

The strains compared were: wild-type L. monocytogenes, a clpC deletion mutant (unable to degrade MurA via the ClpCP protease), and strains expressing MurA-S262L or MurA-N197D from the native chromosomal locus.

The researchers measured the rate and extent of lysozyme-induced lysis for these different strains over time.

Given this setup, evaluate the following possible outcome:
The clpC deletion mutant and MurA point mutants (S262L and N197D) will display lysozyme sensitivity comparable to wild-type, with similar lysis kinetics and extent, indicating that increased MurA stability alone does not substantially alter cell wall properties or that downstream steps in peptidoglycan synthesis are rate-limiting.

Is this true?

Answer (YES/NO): NO